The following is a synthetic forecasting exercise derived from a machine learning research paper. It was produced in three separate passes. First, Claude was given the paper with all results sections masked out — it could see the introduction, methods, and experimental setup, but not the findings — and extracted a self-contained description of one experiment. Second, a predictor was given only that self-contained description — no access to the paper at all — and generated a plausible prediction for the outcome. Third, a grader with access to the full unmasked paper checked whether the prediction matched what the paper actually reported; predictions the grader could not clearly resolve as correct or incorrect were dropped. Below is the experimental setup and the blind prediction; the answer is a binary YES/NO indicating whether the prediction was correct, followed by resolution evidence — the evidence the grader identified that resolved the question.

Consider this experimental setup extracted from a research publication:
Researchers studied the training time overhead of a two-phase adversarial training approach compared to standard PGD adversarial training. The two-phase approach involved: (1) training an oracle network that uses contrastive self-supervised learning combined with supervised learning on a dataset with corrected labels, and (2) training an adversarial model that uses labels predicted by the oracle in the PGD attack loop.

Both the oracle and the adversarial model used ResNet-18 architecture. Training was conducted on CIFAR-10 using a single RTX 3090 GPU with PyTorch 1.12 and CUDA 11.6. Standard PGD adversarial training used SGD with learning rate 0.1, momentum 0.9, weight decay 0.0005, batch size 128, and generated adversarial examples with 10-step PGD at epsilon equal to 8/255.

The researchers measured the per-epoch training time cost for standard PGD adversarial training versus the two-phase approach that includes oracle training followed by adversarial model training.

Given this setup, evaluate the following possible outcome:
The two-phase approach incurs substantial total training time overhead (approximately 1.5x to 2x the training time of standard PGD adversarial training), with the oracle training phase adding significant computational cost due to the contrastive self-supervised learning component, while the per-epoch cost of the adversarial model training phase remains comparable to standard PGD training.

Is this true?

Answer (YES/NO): NO